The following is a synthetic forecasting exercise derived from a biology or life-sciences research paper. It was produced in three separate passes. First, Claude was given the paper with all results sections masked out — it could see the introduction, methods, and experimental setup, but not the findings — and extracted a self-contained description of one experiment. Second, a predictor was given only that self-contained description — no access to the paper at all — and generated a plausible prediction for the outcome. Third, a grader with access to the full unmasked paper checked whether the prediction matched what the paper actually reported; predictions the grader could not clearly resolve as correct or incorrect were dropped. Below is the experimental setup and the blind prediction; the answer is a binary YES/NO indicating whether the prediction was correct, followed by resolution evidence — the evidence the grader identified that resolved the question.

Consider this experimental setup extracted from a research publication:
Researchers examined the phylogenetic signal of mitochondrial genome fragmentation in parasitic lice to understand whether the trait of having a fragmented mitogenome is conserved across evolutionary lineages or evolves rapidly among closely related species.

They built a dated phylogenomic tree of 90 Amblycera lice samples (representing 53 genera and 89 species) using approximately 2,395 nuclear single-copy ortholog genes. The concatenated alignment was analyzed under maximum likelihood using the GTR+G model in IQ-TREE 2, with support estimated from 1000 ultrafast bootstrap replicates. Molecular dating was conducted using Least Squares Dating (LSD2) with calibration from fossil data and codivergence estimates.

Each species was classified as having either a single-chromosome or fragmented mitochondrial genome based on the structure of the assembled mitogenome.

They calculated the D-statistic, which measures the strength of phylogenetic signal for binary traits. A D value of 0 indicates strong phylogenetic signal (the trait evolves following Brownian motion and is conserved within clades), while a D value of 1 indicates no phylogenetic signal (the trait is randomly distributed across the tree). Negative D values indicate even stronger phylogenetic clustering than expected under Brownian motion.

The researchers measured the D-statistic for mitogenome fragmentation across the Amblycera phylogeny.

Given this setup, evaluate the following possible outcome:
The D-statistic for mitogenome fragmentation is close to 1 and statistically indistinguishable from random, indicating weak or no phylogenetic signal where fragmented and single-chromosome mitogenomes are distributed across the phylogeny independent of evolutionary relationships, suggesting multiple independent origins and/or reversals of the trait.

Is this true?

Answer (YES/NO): NO